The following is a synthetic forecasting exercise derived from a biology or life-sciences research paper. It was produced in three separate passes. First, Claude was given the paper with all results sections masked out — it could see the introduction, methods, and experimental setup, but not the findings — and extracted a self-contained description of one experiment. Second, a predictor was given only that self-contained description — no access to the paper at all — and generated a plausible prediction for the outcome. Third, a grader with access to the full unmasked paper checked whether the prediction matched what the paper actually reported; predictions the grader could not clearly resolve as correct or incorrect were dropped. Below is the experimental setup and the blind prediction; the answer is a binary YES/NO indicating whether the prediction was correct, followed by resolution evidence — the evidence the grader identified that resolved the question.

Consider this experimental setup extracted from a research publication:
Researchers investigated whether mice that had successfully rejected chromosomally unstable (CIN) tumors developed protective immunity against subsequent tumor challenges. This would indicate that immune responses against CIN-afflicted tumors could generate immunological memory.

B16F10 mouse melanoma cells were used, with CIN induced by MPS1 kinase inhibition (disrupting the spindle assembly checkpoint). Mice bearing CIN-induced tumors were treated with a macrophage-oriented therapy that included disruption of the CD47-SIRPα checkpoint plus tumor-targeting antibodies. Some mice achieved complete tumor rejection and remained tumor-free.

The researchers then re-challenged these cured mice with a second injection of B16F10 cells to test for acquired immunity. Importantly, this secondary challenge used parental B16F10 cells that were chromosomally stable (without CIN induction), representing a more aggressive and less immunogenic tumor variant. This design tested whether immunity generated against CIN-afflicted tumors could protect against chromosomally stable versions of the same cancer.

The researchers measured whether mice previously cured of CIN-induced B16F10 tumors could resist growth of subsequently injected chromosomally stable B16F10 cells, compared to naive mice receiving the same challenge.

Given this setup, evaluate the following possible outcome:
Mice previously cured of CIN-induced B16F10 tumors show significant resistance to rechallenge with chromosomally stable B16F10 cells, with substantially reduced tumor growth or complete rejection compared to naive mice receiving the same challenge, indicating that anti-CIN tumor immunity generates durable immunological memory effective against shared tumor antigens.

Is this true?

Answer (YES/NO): NO